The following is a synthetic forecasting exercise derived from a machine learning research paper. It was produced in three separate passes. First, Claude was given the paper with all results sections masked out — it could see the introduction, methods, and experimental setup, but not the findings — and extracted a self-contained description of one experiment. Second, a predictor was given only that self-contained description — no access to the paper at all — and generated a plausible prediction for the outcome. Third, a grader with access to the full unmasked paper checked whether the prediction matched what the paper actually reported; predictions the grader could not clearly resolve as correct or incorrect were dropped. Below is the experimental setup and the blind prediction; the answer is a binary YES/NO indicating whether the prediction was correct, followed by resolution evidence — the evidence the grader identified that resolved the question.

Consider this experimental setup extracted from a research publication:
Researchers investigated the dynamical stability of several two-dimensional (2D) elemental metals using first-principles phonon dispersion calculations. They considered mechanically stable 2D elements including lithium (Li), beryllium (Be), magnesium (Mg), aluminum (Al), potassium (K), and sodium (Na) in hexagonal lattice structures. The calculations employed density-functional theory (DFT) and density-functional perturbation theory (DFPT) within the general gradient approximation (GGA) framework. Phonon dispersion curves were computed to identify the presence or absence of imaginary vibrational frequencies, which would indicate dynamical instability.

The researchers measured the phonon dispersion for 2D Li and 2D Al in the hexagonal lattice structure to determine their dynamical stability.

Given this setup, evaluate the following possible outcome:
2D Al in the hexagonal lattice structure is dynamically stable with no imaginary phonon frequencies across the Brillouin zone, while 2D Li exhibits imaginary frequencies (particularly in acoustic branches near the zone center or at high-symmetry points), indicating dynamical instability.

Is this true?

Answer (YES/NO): NO